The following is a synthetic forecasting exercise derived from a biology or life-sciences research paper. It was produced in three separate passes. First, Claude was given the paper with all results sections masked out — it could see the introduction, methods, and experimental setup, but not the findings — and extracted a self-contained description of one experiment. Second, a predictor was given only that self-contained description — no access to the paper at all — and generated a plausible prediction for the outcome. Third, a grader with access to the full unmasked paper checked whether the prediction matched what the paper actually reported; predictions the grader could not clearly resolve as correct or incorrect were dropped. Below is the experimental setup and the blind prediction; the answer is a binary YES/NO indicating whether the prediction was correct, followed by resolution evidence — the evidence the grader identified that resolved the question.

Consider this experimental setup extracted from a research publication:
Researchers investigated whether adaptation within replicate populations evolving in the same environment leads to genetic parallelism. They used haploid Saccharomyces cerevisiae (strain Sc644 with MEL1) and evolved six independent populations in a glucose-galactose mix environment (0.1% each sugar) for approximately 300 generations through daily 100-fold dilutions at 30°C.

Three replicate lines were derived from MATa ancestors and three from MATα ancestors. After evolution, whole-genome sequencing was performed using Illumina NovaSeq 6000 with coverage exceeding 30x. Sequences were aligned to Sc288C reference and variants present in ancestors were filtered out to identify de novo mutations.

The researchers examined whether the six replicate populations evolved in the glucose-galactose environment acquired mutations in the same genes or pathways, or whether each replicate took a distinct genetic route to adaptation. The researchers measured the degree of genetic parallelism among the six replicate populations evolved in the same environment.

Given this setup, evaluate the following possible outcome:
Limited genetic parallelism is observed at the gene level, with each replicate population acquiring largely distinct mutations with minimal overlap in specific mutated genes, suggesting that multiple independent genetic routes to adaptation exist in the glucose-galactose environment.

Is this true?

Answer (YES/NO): YES